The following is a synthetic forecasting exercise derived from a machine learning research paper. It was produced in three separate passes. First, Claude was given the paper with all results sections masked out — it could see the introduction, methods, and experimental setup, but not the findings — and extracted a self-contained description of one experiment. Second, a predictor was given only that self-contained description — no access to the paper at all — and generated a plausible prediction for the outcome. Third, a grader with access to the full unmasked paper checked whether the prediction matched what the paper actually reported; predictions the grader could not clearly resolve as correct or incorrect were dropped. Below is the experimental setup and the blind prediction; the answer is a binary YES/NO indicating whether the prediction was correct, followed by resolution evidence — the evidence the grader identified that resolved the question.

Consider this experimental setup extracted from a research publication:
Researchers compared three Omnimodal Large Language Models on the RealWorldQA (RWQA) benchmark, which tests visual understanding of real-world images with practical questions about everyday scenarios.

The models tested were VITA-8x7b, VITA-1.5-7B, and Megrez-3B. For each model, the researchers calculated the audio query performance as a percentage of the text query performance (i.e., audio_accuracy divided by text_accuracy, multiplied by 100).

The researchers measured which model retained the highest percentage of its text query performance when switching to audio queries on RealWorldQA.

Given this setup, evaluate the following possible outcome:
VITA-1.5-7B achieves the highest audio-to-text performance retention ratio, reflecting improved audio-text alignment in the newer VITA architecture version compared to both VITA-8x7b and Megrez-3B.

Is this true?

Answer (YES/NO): NO